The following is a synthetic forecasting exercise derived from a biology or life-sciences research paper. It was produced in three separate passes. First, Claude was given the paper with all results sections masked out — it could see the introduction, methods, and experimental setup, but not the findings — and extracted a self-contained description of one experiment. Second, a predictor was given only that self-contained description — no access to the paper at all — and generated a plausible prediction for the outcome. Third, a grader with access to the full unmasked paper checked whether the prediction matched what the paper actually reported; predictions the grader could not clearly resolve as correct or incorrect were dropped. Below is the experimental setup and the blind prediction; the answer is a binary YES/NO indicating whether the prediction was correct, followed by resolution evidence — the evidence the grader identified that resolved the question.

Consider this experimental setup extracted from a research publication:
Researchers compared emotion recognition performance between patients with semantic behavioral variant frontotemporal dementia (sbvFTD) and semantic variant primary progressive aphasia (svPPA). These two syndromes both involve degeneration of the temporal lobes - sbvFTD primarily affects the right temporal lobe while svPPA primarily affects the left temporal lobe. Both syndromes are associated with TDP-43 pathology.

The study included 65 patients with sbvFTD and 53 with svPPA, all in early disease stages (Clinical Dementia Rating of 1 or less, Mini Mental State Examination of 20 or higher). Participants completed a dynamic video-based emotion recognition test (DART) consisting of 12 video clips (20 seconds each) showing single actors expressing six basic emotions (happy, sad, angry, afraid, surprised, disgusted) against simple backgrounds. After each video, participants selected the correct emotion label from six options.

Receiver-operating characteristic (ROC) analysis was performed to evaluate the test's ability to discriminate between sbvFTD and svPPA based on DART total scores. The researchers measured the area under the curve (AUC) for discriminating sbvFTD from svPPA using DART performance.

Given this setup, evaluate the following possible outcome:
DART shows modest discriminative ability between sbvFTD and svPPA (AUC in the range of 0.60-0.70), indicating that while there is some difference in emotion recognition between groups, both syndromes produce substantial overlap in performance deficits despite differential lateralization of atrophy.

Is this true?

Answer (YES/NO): NO